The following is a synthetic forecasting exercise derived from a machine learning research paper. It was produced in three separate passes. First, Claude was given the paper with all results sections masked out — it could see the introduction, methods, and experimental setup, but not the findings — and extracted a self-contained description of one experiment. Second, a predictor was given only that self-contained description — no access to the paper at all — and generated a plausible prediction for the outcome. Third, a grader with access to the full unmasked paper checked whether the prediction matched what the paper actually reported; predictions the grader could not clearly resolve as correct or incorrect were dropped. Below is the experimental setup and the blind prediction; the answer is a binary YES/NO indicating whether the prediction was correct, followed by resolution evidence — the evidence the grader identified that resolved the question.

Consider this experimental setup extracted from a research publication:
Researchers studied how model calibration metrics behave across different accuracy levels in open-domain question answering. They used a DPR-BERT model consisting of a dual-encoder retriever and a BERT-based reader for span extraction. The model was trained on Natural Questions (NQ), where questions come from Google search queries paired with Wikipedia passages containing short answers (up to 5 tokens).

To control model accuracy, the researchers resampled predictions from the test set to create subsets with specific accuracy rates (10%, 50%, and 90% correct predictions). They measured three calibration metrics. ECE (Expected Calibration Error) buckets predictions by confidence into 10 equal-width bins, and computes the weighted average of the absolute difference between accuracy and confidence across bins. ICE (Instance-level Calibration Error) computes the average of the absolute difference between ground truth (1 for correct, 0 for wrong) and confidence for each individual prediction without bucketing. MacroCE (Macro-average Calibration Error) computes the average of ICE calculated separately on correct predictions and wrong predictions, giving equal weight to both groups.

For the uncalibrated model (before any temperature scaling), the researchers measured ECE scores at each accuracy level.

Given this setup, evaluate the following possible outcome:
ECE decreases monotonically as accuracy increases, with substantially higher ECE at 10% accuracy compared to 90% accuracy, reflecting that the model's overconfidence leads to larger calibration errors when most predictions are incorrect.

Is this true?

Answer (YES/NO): YES